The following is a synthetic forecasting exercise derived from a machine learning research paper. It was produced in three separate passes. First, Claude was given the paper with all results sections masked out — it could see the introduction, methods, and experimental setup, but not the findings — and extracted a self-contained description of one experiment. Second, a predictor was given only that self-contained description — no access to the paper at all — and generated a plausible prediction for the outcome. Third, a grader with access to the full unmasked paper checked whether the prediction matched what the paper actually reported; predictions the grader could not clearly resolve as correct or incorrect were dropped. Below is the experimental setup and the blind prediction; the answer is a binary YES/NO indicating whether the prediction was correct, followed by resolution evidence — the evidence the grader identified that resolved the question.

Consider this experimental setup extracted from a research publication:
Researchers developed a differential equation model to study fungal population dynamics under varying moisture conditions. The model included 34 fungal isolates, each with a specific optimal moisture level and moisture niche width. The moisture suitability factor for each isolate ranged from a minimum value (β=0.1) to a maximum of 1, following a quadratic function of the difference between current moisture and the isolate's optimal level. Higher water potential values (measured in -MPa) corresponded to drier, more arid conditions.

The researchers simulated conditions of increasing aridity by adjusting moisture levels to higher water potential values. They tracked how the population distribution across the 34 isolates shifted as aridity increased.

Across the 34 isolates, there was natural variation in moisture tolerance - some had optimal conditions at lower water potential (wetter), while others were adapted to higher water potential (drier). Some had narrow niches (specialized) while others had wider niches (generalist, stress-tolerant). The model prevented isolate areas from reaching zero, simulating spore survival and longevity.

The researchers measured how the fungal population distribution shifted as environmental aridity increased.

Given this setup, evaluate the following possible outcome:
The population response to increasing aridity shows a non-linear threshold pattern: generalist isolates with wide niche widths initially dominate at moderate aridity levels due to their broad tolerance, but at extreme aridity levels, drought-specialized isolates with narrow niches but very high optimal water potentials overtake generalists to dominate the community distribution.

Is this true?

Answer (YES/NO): NO